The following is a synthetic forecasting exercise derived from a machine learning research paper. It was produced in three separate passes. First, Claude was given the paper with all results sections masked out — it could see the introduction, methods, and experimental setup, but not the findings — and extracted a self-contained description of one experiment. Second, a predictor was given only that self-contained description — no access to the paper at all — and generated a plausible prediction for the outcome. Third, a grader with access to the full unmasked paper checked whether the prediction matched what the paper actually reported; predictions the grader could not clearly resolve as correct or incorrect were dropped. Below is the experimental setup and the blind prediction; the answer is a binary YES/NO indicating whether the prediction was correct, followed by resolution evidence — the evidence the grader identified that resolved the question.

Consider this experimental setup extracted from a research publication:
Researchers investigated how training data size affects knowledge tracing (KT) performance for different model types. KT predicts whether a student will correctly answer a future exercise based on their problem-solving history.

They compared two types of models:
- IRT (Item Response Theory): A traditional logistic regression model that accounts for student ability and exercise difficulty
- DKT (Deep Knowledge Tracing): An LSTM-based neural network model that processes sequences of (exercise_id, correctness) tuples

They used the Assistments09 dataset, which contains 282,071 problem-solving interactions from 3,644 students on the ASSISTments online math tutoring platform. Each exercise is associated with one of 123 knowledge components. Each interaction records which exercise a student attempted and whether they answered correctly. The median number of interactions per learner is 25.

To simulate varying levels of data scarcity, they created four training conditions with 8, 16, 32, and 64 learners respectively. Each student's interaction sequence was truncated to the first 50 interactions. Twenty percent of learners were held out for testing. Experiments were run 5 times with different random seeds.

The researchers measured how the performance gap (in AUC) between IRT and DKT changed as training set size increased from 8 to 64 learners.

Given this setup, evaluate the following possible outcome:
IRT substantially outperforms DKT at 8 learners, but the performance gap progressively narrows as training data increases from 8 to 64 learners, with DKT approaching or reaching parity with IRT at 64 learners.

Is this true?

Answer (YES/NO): NO